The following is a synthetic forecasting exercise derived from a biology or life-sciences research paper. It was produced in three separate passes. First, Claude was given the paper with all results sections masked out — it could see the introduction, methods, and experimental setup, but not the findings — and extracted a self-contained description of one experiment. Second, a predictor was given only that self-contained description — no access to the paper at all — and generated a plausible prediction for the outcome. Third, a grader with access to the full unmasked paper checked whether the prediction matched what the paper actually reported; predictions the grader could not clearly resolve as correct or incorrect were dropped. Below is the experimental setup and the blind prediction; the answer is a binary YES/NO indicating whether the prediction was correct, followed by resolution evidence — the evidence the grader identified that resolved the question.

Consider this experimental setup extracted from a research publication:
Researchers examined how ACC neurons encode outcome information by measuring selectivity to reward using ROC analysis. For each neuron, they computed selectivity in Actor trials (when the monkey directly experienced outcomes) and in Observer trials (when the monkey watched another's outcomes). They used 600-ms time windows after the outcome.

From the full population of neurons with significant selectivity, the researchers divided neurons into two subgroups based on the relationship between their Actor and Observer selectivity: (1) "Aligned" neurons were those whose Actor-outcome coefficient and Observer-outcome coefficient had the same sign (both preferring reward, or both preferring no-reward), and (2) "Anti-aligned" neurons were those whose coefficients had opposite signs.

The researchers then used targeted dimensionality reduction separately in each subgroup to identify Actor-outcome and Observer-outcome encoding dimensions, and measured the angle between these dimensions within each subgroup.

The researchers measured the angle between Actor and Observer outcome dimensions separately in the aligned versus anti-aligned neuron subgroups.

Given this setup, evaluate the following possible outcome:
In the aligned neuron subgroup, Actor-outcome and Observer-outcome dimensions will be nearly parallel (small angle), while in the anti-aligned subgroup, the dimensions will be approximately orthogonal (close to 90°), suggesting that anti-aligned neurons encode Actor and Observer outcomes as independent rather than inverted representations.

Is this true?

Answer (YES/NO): NO